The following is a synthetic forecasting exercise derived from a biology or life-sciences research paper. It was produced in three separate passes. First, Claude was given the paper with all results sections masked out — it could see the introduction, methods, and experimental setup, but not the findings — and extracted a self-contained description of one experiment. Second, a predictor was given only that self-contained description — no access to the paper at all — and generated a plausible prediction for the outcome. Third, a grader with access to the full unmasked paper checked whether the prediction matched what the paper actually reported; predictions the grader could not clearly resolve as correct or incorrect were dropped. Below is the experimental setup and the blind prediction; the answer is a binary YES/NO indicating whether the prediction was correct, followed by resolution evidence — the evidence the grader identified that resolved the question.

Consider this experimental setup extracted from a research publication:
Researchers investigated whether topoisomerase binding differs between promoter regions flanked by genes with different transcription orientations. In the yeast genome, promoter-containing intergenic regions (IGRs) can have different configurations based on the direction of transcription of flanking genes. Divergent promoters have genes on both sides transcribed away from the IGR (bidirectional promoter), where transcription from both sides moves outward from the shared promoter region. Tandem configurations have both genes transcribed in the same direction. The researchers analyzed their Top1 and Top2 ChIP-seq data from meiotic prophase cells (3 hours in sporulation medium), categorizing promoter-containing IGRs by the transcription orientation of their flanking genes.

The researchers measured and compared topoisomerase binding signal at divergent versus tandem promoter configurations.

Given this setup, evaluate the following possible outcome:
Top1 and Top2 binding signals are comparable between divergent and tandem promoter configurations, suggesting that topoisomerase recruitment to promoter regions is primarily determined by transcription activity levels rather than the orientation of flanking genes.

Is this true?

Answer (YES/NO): NO